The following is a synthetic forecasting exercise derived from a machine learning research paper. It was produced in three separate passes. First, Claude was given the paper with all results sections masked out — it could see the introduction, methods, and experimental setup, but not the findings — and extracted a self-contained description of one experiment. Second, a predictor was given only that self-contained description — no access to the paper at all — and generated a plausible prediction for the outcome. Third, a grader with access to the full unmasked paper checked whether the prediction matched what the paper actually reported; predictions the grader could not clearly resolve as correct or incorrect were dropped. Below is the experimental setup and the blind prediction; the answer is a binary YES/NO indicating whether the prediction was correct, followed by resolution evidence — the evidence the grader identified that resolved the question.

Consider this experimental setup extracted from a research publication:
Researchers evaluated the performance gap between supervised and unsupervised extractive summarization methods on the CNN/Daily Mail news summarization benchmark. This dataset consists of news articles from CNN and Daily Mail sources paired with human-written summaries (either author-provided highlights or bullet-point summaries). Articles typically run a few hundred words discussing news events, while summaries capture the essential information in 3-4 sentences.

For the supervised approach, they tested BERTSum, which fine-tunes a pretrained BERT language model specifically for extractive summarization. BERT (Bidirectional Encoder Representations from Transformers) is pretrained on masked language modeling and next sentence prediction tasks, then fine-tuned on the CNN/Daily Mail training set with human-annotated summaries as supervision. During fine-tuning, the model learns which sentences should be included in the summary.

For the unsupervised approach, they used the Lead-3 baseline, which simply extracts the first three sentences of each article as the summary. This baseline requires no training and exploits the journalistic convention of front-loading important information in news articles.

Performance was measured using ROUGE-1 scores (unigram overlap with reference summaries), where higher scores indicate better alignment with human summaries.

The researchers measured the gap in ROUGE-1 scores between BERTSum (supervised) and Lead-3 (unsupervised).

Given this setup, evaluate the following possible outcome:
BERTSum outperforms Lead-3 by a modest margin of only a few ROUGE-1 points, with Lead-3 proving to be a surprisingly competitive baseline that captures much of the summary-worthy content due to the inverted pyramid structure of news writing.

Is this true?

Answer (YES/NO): YES